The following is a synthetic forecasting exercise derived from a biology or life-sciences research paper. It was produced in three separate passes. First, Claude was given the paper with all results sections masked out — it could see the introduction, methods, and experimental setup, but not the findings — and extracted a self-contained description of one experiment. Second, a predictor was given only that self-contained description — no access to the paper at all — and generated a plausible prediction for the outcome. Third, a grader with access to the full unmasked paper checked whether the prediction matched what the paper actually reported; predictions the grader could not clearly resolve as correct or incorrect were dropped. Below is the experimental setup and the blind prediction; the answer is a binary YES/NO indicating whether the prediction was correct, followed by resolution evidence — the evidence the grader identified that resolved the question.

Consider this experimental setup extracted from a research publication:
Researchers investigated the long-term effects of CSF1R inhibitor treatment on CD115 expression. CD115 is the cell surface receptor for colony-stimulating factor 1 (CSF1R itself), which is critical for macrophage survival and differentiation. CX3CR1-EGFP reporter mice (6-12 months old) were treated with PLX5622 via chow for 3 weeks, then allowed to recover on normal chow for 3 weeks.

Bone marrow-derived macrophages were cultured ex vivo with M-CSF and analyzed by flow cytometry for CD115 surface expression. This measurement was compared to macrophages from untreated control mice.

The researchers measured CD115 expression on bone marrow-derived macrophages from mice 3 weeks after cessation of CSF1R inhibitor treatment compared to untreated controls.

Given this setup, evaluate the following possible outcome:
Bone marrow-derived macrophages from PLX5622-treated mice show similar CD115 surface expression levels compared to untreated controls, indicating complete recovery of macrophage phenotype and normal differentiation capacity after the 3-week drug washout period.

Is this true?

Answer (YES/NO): NO